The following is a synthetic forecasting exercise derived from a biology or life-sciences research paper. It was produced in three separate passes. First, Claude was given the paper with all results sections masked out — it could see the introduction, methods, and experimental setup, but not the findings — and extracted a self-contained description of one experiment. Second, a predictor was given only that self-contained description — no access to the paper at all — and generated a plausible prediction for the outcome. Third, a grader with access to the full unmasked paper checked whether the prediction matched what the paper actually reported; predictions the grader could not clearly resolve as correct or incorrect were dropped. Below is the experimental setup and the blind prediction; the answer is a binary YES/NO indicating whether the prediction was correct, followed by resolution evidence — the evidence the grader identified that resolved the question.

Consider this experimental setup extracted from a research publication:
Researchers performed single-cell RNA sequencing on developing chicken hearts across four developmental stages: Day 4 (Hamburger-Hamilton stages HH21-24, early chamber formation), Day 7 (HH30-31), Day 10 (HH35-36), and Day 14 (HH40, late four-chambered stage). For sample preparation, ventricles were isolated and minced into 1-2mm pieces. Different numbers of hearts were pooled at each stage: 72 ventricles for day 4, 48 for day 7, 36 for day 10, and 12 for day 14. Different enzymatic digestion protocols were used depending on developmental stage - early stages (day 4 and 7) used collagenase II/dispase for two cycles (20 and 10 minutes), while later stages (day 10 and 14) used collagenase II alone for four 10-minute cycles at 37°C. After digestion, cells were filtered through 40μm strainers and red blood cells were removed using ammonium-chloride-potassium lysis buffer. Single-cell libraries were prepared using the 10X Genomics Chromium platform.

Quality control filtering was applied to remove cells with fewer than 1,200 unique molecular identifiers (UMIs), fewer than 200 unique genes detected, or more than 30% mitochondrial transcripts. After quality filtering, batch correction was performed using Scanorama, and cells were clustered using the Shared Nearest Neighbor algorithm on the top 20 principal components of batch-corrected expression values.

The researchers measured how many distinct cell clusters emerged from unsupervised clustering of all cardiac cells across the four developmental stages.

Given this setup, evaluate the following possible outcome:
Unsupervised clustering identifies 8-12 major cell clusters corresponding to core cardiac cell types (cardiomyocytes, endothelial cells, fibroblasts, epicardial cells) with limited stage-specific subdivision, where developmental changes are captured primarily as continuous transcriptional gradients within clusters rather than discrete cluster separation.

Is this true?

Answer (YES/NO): NO